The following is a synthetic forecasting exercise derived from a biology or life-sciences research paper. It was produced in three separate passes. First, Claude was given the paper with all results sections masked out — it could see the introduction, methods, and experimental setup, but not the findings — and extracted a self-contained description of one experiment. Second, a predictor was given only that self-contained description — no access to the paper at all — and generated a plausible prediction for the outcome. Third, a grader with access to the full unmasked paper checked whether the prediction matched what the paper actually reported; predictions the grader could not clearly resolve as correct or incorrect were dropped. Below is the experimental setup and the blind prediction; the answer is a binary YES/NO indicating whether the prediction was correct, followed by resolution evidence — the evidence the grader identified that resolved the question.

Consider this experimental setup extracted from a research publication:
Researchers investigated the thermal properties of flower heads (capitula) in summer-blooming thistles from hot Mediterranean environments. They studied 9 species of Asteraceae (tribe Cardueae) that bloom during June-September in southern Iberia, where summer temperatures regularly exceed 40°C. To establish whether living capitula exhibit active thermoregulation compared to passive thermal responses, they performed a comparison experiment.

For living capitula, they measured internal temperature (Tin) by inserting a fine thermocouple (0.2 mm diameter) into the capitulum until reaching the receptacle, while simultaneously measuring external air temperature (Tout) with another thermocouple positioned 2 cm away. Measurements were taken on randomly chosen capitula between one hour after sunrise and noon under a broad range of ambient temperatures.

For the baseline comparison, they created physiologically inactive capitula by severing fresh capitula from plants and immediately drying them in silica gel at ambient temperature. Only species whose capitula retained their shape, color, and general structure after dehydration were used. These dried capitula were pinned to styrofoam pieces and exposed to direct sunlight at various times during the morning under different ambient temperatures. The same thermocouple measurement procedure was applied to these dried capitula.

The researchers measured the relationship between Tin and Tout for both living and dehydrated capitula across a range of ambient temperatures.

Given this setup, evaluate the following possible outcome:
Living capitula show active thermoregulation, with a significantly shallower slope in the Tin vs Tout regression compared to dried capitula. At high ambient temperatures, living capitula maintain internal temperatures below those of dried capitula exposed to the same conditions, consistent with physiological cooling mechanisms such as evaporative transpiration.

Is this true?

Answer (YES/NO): YES